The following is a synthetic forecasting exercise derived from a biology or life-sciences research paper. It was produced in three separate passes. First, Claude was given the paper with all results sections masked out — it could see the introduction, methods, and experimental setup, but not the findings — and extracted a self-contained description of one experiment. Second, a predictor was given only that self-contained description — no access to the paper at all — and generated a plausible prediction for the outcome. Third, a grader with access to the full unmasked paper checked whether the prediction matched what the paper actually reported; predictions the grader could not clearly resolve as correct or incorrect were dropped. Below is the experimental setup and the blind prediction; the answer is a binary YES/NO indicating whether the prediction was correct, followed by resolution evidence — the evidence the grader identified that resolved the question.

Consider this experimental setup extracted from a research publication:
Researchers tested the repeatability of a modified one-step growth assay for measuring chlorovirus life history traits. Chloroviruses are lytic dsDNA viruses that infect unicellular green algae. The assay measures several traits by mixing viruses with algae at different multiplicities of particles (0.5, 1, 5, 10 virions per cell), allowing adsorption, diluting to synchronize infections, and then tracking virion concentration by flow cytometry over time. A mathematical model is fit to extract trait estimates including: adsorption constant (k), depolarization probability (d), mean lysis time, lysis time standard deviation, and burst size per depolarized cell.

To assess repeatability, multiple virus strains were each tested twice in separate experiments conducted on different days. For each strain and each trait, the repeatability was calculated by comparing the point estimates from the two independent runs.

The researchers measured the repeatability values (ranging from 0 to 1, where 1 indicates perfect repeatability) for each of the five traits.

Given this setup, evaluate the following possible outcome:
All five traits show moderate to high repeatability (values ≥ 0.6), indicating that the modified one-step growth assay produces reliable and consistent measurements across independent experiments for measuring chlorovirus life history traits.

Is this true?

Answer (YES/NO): NO